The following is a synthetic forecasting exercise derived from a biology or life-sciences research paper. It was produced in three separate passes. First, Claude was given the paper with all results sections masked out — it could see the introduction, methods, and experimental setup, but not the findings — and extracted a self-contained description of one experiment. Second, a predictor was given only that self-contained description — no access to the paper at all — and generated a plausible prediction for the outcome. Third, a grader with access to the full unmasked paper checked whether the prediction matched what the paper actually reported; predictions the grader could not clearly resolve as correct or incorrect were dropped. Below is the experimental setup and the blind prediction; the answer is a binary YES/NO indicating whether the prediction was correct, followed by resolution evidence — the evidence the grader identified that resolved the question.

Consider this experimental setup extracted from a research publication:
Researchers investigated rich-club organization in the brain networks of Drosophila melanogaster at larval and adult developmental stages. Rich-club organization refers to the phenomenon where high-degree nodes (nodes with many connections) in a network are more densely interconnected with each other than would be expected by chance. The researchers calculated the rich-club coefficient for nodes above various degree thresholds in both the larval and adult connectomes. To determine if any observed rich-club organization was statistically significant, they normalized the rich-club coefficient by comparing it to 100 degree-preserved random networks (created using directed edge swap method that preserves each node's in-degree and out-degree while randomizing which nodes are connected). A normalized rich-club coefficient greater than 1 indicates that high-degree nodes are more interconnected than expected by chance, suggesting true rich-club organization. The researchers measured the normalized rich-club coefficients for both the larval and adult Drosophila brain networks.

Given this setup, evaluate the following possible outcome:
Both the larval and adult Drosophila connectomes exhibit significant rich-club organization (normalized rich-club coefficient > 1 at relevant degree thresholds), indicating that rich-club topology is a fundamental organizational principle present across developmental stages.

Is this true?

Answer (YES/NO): NO